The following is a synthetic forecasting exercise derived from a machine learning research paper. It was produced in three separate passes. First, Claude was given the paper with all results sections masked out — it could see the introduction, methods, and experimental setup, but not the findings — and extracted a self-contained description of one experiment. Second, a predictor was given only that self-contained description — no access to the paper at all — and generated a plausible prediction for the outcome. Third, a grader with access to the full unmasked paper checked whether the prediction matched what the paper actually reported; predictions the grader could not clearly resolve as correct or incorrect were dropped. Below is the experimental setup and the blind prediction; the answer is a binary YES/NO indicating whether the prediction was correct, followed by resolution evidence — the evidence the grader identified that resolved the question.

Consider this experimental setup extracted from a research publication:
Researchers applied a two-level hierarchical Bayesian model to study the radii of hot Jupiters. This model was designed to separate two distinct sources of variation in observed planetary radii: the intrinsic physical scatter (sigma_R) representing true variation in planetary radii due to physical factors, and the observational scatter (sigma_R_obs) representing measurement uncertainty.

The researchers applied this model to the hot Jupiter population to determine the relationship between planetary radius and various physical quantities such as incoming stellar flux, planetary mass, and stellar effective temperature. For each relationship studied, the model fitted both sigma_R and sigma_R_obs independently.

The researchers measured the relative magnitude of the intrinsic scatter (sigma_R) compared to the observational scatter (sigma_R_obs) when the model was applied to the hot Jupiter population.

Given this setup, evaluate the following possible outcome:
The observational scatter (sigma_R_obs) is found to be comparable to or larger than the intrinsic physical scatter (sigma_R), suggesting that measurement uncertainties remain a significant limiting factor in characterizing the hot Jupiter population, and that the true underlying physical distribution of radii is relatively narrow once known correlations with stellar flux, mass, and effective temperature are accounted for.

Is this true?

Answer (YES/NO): NO